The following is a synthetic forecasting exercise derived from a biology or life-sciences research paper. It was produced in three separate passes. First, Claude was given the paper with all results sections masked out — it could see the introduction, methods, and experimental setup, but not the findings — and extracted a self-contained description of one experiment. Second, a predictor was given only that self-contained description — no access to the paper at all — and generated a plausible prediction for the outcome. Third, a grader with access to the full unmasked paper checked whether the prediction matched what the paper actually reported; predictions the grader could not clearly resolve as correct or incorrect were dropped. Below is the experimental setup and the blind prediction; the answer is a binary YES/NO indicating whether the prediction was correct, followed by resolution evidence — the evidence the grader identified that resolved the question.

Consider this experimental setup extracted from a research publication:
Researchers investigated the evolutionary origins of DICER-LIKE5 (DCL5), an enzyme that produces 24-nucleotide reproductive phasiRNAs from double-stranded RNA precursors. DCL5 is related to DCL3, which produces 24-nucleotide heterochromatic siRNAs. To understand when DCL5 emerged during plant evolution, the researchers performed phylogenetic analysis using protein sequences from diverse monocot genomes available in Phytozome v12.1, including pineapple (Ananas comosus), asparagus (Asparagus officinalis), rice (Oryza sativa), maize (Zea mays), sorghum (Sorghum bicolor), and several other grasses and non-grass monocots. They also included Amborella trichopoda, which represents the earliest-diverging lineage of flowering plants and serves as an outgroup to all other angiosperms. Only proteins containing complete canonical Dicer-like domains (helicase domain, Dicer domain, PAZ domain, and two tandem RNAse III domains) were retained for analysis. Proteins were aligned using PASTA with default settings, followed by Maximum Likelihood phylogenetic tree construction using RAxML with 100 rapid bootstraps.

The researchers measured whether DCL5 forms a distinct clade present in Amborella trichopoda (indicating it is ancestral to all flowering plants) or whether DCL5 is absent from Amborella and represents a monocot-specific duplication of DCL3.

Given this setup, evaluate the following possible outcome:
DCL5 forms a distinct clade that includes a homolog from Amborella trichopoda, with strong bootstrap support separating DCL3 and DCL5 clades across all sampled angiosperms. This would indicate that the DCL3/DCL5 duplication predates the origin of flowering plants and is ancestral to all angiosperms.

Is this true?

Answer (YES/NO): NO